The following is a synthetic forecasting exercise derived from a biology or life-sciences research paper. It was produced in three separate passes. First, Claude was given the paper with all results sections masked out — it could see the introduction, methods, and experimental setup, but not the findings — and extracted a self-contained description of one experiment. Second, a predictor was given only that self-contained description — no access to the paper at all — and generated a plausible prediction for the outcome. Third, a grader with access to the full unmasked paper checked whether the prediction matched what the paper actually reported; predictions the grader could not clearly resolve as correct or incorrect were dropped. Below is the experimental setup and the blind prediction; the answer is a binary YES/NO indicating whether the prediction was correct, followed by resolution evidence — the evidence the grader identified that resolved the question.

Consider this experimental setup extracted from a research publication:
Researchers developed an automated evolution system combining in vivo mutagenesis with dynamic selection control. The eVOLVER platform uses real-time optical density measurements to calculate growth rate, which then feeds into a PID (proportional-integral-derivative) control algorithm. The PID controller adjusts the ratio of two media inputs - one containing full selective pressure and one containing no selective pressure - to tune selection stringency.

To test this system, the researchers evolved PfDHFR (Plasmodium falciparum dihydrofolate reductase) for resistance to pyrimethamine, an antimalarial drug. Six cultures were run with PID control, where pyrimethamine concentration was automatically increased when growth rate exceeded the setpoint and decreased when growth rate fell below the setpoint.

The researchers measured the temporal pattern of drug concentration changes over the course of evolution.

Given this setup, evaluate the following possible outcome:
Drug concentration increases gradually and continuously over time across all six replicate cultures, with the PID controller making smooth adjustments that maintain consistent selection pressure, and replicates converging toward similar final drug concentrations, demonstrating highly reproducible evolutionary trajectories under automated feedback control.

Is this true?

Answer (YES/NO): NO